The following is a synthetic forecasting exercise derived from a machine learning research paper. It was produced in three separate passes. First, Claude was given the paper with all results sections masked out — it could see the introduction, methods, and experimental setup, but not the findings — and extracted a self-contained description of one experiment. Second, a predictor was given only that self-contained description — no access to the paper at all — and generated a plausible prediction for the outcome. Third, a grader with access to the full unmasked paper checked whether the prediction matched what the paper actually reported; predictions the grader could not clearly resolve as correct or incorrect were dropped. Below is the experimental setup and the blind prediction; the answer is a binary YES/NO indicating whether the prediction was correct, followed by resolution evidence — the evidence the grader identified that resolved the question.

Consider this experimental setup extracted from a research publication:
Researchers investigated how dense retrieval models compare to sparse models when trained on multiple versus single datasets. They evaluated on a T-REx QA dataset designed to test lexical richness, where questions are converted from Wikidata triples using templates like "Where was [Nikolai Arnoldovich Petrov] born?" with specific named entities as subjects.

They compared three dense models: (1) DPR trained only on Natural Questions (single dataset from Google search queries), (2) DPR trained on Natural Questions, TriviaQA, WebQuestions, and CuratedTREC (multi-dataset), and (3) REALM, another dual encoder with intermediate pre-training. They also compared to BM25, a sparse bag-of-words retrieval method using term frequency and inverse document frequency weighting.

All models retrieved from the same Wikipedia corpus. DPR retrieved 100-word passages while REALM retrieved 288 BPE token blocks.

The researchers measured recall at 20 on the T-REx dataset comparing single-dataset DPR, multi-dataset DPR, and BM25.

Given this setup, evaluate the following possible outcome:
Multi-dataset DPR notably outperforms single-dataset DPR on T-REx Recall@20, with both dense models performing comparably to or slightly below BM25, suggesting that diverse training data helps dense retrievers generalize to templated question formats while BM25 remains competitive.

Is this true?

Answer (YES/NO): NO